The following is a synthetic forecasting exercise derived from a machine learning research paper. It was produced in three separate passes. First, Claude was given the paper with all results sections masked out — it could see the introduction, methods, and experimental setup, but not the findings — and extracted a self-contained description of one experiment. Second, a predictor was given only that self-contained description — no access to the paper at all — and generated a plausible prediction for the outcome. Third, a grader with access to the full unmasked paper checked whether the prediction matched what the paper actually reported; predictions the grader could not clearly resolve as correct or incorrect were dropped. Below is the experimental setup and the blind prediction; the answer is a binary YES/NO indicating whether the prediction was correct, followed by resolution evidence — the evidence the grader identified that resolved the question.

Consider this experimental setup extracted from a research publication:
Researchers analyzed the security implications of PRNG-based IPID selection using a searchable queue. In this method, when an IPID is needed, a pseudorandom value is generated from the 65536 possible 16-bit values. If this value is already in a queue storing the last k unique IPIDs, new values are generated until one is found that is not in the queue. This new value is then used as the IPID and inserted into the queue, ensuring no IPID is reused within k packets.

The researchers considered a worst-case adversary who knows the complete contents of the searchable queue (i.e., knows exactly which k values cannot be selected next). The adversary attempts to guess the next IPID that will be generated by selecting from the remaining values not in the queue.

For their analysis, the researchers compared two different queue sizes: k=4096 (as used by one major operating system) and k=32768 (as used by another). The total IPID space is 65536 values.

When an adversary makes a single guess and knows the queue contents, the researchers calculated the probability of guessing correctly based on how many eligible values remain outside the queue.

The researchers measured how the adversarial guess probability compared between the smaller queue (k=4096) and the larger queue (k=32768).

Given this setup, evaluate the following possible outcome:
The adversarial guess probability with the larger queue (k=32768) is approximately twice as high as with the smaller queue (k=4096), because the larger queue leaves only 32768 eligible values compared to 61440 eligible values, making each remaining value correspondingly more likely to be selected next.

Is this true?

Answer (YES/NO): YES